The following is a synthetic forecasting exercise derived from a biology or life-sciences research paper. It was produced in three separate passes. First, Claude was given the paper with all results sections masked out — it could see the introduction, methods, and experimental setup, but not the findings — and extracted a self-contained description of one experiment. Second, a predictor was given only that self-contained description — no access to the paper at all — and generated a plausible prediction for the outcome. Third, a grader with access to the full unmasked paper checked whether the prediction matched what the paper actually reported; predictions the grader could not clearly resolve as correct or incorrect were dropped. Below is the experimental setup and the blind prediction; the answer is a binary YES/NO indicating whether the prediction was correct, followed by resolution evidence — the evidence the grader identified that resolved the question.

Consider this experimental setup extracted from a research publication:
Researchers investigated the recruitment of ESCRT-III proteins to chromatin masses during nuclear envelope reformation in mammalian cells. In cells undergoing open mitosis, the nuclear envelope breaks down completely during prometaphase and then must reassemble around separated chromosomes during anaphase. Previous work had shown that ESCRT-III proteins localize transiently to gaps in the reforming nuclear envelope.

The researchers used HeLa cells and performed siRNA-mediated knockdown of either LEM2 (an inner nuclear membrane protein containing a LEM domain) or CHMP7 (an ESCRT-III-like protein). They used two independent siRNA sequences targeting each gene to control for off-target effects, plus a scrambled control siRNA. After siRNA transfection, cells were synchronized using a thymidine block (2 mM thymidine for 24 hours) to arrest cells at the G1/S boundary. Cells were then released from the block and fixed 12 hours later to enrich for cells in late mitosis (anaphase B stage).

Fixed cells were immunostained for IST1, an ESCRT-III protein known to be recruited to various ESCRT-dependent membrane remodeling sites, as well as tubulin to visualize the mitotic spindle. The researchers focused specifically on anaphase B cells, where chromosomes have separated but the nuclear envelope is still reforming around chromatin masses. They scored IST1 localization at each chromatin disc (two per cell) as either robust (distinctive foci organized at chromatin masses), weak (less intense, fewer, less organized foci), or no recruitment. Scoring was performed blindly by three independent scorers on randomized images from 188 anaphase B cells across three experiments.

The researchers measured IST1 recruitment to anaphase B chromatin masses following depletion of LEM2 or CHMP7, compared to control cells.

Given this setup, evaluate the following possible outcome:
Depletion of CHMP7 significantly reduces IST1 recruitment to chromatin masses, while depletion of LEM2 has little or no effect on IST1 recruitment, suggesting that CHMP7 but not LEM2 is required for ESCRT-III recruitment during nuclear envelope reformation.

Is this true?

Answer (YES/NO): NO